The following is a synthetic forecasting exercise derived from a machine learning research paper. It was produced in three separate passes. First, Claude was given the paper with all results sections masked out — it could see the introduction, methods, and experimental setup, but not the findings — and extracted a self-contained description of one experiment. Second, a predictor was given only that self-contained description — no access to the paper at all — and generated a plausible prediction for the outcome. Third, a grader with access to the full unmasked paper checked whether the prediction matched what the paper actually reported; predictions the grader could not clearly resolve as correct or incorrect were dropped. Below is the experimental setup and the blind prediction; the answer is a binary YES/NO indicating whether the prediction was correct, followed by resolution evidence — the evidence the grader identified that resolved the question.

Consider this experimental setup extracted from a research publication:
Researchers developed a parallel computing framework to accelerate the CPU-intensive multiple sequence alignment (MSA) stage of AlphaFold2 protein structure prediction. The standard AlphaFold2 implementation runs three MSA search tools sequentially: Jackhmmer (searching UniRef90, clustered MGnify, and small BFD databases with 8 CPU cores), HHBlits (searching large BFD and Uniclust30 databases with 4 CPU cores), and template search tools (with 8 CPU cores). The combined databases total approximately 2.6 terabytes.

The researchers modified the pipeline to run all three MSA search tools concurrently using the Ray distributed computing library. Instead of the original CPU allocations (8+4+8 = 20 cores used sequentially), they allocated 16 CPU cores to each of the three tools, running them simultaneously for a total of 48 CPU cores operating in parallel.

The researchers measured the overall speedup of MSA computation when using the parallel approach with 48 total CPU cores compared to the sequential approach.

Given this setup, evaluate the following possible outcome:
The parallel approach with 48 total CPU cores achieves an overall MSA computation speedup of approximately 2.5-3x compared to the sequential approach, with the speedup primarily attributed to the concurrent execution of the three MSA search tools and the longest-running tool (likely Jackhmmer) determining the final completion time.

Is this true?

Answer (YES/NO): NO